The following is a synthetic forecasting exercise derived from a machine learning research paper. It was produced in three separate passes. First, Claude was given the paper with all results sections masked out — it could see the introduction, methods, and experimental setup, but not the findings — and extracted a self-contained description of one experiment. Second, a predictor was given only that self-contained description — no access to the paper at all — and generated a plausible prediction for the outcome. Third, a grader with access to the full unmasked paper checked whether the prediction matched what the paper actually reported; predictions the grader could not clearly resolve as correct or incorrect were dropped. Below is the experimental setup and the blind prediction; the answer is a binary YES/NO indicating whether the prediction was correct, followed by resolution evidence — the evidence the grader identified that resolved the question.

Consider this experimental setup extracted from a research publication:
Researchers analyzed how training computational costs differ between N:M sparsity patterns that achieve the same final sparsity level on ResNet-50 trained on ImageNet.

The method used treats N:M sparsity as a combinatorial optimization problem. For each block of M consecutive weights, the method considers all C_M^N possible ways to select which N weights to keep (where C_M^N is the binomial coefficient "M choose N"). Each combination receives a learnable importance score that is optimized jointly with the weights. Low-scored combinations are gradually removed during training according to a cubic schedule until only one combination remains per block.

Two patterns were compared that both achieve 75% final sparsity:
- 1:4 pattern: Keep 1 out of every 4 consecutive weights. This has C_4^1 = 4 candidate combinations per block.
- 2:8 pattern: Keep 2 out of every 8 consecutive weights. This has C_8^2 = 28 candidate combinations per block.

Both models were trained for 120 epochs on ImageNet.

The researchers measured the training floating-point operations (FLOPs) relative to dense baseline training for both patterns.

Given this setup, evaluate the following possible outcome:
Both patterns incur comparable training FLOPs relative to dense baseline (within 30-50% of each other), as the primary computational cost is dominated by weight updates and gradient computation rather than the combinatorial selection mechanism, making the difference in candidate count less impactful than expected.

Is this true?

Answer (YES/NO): YES